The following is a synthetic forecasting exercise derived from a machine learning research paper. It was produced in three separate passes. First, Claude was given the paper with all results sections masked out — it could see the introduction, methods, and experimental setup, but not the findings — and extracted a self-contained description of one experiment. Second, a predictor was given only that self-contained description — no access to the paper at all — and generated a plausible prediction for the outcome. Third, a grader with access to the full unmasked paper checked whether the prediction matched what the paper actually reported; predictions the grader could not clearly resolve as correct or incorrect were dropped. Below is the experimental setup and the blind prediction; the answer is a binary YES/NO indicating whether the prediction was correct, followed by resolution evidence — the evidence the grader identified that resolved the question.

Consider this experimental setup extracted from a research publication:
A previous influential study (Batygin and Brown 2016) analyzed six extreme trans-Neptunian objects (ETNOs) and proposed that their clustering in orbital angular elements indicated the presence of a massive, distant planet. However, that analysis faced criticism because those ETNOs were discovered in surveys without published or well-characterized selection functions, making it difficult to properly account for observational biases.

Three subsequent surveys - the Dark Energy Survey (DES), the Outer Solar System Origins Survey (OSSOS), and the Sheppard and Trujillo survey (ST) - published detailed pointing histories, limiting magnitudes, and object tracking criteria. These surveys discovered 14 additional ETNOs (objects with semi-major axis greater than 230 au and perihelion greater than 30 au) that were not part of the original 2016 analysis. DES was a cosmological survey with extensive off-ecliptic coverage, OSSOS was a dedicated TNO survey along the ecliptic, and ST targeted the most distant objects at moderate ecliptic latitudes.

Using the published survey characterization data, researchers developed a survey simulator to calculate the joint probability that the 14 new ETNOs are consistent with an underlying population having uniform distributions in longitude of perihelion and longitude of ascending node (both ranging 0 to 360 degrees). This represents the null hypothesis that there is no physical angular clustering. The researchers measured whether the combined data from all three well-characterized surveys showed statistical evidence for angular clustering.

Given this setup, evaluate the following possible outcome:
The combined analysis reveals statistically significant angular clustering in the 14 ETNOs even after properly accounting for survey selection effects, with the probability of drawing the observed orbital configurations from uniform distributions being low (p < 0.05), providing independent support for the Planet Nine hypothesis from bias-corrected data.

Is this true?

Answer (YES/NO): NO